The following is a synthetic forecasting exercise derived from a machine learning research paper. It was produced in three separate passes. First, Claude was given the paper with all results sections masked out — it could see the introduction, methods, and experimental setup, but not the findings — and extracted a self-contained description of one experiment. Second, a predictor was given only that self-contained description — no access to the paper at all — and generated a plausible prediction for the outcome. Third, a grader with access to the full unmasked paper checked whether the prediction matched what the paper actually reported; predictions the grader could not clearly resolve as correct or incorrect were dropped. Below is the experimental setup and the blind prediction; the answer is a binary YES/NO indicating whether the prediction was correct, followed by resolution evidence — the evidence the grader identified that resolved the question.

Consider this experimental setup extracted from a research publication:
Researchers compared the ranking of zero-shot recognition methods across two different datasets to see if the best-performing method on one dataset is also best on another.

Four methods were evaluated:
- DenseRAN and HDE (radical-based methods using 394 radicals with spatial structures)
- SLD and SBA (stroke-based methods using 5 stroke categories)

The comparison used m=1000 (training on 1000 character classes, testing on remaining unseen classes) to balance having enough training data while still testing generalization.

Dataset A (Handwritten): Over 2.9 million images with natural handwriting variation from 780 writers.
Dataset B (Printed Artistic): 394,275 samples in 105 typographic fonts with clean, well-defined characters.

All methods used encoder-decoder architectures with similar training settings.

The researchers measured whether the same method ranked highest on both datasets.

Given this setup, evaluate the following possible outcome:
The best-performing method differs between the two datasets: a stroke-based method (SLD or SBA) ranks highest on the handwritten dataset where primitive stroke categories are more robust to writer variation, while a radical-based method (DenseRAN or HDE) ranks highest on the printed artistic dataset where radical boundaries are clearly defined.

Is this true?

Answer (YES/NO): NO